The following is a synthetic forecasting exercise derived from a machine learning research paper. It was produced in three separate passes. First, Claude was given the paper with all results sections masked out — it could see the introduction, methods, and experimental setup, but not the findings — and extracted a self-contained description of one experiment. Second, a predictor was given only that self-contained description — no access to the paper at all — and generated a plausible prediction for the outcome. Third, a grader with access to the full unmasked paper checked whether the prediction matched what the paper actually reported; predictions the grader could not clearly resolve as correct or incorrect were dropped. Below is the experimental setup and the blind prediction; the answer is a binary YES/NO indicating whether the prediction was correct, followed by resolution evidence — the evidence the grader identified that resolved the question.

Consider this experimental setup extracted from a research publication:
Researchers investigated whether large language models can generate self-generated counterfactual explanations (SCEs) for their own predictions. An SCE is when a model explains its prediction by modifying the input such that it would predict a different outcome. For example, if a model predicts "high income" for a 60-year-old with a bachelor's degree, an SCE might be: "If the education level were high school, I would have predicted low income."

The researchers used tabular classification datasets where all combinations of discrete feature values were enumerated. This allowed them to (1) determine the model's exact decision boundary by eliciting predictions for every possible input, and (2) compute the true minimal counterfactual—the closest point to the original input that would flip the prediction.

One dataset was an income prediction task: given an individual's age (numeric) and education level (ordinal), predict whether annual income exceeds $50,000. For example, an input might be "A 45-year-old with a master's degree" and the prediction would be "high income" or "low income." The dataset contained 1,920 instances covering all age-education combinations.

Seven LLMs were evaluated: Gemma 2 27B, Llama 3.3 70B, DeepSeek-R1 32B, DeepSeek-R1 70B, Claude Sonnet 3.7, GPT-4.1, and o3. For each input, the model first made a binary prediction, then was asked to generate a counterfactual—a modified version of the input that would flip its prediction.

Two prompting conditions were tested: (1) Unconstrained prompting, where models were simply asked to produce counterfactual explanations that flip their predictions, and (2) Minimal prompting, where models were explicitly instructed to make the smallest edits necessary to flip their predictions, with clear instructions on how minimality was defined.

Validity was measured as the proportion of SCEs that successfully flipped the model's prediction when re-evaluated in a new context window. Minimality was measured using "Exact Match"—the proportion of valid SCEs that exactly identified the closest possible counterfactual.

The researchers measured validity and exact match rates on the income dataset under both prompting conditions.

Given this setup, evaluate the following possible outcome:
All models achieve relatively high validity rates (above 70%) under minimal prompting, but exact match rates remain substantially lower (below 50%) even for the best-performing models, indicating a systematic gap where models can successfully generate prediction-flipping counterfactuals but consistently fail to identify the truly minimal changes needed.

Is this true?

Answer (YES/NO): NO